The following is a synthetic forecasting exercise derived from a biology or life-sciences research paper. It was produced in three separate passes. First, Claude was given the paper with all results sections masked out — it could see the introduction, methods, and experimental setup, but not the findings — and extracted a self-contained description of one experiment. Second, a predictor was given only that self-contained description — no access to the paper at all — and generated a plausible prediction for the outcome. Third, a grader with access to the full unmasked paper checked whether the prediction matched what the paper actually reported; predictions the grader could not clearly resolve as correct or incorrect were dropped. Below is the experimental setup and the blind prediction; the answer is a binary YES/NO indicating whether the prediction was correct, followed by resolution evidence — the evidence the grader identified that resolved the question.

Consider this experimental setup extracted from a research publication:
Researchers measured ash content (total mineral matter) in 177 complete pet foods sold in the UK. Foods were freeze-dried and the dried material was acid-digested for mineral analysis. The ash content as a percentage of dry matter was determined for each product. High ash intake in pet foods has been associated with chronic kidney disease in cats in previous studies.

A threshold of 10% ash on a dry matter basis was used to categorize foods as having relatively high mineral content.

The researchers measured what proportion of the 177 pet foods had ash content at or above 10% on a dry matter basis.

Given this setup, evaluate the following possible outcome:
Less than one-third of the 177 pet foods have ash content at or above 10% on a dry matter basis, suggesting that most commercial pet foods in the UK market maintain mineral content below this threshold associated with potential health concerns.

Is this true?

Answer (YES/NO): NO